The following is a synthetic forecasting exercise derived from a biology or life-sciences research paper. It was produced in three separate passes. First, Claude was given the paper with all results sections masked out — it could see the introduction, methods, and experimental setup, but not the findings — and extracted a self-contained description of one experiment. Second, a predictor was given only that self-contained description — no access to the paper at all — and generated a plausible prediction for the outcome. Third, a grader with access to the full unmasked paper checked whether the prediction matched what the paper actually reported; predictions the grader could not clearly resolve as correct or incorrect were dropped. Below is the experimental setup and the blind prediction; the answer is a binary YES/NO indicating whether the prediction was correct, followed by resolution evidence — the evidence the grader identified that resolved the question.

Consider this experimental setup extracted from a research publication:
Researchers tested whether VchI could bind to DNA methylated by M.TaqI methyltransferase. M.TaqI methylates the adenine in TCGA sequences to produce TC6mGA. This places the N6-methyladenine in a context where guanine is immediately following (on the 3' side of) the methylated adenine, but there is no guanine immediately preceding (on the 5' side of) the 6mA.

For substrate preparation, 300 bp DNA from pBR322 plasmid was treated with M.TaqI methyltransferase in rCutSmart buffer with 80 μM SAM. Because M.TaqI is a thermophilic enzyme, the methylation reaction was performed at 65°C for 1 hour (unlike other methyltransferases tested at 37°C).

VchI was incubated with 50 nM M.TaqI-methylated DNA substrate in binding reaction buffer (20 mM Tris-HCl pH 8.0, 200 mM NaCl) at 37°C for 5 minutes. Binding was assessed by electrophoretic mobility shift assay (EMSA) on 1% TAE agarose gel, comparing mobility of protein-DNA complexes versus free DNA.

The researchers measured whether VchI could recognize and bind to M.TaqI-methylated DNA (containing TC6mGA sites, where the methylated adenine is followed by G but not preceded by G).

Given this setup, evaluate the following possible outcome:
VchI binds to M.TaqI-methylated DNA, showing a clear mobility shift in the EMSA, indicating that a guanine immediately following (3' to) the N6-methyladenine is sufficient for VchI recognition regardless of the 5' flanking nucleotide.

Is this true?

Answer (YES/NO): NO